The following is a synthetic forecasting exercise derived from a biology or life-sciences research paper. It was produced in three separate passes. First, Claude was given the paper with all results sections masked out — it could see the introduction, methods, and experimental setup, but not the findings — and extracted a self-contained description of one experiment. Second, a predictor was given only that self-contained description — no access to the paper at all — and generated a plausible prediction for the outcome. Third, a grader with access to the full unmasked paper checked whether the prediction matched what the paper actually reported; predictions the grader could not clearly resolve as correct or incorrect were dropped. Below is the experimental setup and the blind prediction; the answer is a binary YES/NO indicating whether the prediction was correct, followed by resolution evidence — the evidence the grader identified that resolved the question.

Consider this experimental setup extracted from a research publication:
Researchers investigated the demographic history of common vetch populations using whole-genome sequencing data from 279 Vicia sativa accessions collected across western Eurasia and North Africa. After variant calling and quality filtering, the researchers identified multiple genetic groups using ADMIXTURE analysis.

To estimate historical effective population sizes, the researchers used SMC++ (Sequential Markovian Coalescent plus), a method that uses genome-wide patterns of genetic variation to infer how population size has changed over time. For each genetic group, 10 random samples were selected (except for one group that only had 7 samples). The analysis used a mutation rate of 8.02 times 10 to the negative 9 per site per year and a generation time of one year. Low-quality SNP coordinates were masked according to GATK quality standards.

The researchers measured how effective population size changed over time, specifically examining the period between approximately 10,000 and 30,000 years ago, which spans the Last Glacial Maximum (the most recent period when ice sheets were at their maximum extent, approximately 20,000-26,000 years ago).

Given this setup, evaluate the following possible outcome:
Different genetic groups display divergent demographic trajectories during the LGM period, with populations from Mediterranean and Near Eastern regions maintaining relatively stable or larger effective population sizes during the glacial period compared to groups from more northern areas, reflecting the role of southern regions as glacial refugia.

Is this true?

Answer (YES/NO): NO